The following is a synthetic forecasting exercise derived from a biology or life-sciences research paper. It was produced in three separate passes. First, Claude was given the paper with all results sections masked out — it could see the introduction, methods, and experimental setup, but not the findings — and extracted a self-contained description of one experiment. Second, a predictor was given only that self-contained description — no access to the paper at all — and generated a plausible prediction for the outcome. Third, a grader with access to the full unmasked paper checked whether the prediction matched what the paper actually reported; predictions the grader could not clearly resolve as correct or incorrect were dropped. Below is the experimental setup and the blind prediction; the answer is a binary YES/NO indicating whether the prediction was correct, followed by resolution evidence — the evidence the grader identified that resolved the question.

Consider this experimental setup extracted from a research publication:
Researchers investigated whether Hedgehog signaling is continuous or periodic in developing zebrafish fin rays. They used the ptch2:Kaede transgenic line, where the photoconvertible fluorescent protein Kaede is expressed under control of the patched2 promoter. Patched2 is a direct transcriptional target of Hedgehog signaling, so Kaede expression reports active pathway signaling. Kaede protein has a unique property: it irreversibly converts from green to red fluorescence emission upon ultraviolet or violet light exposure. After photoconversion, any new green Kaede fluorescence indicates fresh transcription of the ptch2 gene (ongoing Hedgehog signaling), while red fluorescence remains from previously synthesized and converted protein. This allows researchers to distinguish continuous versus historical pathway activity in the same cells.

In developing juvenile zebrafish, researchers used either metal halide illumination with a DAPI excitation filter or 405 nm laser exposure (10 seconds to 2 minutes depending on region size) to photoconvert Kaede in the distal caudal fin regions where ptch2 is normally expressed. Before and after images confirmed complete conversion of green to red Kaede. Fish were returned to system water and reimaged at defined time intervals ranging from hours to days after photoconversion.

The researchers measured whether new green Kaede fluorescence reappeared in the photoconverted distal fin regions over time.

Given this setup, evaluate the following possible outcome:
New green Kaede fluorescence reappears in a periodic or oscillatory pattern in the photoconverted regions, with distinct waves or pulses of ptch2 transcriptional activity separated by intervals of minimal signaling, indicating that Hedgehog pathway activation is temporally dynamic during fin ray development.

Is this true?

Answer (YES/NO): NO